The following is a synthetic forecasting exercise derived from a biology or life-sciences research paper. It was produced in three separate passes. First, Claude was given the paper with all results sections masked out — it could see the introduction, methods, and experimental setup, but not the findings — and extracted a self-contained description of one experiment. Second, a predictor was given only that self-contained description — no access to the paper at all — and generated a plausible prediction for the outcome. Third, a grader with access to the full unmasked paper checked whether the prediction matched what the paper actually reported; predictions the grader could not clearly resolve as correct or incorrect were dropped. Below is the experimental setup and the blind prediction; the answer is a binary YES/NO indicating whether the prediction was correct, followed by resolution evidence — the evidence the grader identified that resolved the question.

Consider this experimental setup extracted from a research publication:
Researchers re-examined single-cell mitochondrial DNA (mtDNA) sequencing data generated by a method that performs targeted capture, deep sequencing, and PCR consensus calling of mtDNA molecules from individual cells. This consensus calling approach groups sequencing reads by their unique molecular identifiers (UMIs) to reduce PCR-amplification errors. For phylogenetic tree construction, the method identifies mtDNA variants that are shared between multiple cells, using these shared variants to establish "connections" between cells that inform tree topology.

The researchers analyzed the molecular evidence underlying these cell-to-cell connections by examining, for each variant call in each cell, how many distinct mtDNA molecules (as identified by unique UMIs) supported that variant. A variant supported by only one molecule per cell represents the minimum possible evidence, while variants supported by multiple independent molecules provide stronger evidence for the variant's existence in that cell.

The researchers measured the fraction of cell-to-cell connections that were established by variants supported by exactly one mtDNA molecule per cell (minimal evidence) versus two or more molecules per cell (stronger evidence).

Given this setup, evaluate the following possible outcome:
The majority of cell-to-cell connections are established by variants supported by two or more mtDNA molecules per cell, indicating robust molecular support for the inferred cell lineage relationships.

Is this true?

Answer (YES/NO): NO